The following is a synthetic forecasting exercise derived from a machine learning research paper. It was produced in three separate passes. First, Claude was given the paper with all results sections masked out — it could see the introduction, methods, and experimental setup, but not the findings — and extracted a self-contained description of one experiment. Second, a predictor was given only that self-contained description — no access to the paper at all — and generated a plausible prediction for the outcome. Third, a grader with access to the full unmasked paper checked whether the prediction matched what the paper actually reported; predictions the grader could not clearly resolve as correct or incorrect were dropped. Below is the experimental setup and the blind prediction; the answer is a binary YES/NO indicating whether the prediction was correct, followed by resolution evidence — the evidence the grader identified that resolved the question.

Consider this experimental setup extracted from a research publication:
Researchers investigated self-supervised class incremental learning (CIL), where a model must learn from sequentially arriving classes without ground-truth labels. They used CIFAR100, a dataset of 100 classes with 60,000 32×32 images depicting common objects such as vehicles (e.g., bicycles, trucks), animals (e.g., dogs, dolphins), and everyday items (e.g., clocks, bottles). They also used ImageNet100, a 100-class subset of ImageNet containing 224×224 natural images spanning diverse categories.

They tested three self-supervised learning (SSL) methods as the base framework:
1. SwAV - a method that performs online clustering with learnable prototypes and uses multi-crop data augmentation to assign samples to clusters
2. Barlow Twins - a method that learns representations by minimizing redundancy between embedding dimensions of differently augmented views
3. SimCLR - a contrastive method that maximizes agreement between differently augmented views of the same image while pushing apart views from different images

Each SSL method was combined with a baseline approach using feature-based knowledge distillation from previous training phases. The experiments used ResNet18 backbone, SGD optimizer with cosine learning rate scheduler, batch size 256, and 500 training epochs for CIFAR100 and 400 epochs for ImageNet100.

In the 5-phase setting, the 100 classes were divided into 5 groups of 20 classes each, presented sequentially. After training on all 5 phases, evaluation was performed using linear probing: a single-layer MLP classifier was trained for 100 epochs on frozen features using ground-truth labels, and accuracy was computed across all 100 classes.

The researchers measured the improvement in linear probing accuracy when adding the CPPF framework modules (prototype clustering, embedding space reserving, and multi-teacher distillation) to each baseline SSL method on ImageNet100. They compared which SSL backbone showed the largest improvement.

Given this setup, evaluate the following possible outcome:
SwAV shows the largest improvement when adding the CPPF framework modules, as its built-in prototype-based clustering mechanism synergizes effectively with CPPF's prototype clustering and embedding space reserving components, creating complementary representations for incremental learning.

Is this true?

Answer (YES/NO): NO